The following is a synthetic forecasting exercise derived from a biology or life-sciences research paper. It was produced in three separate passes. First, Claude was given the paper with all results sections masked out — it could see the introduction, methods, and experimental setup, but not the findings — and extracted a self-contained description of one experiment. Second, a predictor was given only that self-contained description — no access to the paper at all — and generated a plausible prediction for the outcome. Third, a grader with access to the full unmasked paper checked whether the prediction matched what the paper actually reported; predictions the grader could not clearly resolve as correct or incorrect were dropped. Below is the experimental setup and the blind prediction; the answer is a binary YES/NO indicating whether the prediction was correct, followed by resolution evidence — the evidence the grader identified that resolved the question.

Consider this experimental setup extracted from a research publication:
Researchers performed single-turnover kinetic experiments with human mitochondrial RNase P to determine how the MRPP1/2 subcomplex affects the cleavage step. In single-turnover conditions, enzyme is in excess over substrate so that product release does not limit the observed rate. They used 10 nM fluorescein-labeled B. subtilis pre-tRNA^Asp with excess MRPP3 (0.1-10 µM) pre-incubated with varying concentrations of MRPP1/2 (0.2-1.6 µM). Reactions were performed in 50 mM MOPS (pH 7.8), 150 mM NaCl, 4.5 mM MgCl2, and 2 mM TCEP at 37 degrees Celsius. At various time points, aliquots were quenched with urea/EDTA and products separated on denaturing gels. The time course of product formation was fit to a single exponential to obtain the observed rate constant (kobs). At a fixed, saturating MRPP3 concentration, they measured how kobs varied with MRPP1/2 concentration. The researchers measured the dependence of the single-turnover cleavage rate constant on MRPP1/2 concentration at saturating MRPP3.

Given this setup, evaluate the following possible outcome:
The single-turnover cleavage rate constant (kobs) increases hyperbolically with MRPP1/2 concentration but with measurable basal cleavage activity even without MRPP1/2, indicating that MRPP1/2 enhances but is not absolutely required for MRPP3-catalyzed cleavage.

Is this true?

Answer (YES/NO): NO